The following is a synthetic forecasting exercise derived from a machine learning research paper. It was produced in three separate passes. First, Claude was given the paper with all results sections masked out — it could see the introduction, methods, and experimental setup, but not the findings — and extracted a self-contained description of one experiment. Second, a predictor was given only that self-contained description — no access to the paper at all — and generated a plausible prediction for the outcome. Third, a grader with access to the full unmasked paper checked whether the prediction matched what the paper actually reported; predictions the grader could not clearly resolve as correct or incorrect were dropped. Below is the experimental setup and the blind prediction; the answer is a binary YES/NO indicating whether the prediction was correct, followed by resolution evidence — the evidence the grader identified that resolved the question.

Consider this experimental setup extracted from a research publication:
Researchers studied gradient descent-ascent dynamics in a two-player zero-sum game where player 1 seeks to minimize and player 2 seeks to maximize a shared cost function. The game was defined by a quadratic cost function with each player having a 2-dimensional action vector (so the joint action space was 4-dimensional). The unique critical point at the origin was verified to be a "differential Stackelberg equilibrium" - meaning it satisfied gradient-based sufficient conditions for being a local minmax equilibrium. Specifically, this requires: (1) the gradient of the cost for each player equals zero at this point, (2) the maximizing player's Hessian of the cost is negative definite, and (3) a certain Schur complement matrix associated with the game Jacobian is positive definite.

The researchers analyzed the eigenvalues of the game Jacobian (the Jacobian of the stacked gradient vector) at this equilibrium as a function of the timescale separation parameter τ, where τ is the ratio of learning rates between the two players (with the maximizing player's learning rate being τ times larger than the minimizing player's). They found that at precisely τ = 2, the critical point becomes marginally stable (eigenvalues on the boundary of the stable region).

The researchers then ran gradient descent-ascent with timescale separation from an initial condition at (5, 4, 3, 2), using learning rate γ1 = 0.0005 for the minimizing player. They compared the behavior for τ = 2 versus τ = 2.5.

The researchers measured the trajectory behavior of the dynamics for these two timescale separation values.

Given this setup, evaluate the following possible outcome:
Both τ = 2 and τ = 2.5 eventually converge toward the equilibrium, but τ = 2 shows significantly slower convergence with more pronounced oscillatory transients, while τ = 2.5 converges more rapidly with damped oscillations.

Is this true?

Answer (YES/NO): NO